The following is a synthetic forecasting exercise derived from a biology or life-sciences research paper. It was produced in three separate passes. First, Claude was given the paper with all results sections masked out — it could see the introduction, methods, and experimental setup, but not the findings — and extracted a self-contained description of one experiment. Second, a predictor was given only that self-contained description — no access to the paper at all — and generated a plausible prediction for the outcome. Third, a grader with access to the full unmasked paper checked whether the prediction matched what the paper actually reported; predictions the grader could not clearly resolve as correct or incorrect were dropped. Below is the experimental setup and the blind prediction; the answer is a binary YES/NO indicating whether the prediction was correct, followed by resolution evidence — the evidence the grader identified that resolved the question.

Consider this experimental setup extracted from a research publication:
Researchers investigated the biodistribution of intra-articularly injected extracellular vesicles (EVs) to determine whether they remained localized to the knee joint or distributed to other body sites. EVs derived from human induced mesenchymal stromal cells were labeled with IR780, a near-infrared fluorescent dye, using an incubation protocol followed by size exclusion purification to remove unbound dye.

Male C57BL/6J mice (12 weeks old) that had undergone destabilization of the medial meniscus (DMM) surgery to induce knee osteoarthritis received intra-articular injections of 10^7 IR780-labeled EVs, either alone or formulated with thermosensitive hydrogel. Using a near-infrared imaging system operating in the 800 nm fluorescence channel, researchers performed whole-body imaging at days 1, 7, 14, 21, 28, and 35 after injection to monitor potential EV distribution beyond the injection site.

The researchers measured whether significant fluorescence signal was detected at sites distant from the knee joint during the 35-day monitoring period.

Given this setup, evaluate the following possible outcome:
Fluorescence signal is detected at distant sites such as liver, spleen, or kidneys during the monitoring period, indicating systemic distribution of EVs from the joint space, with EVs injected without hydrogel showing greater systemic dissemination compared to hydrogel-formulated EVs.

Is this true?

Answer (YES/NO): NO